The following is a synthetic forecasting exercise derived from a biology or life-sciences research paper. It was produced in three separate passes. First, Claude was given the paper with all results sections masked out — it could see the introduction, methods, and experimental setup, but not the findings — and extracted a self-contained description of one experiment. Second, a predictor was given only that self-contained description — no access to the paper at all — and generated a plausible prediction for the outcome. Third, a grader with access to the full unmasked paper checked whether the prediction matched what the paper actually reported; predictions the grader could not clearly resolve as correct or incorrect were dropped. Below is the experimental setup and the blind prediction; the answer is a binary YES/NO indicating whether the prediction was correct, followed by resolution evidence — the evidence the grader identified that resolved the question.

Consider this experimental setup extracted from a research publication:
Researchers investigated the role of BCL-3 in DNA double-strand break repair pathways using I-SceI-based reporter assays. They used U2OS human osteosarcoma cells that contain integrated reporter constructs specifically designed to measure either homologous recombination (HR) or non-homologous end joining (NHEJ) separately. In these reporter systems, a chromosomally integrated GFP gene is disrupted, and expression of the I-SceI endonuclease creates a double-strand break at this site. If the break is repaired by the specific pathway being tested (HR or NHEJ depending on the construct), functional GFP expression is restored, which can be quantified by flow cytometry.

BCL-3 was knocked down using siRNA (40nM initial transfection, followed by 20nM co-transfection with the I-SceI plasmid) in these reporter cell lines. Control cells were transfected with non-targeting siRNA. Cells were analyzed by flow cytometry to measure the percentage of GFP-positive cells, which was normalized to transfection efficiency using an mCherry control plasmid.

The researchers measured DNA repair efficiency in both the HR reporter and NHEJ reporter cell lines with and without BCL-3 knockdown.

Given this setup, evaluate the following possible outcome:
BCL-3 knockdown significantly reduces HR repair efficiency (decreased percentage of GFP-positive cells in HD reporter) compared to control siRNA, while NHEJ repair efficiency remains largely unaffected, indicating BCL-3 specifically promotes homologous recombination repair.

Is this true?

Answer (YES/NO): YES